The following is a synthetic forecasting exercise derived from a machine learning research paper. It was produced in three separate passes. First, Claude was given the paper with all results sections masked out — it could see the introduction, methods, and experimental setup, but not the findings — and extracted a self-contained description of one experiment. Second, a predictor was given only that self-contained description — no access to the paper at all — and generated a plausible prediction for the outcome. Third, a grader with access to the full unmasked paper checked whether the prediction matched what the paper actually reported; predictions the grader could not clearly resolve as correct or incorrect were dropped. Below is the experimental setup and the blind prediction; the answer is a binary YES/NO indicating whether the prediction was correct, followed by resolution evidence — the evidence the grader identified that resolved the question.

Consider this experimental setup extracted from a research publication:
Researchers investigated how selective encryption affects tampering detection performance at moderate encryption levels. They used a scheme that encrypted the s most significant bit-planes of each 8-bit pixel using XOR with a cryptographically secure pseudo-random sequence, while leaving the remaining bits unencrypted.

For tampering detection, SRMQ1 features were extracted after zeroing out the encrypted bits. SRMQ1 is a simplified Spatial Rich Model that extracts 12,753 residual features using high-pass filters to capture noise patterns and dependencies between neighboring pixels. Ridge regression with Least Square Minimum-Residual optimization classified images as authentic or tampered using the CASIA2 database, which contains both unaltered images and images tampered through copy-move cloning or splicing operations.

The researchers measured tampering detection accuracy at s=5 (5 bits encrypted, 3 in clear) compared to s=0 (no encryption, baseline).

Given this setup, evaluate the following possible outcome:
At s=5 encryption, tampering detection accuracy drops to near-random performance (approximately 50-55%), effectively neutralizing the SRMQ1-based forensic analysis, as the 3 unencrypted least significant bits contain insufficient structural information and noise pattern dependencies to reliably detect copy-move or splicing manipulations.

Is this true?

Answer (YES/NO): NO